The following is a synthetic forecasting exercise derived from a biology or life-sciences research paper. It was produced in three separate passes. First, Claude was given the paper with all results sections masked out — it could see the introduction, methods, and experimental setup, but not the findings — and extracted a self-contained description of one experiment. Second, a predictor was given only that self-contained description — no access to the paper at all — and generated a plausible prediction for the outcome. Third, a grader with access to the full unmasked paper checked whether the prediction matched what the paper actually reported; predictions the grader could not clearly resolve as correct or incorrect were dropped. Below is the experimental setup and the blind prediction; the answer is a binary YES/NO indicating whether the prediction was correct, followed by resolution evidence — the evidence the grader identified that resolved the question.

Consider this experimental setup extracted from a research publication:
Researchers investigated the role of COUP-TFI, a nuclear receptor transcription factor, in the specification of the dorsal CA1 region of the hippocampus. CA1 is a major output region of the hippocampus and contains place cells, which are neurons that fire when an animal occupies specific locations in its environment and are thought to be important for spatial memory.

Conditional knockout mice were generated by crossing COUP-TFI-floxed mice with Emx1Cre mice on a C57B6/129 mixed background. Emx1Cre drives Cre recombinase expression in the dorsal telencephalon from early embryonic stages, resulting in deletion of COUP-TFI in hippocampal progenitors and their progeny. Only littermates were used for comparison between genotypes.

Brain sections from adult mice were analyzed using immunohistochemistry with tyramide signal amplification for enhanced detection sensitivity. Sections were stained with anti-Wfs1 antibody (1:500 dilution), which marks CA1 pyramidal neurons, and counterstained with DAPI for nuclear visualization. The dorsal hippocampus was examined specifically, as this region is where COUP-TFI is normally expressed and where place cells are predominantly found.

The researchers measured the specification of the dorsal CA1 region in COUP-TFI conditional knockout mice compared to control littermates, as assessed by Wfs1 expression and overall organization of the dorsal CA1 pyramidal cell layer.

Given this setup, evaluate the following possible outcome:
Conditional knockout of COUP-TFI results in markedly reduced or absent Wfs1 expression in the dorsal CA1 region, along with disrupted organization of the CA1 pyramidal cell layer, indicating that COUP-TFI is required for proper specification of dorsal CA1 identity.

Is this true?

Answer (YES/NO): YES